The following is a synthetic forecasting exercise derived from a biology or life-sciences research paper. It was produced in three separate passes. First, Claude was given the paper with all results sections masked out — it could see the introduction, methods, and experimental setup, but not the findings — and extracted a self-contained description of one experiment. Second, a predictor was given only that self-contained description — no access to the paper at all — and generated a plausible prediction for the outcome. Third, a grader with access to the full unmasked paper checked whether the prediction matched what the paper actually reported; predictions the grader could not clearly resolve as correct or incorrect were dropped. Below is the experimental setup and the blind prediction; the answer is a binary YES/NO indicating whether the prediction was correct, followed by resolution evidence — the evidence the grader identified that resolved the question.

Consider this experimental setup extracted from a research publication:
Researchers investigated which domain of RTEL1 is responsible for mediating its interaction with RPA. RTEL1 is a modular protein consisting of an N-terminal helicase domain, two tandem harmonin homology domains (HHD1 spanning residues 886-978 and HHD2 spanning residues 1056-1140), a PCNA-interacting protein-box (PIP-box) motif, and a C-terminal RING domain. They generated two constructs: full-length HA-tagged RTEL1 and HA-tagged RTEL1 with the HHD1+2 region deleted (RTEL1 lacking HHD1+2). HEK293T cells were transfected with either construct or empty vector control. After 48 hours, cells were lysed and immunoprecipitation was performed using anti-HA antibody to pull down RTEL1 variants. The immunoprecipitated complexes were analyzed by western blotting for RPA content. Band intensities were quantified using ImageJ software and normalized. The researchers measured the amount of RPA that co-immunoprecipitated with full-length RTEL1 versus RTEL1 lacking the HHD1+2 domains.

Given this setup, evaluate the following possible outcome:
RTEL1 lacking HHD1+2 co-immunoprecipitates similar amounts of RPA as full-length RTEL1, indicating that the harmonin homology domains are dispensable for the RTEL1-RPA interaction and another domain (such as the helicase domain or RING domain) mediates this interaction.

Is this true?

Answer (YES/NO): NO